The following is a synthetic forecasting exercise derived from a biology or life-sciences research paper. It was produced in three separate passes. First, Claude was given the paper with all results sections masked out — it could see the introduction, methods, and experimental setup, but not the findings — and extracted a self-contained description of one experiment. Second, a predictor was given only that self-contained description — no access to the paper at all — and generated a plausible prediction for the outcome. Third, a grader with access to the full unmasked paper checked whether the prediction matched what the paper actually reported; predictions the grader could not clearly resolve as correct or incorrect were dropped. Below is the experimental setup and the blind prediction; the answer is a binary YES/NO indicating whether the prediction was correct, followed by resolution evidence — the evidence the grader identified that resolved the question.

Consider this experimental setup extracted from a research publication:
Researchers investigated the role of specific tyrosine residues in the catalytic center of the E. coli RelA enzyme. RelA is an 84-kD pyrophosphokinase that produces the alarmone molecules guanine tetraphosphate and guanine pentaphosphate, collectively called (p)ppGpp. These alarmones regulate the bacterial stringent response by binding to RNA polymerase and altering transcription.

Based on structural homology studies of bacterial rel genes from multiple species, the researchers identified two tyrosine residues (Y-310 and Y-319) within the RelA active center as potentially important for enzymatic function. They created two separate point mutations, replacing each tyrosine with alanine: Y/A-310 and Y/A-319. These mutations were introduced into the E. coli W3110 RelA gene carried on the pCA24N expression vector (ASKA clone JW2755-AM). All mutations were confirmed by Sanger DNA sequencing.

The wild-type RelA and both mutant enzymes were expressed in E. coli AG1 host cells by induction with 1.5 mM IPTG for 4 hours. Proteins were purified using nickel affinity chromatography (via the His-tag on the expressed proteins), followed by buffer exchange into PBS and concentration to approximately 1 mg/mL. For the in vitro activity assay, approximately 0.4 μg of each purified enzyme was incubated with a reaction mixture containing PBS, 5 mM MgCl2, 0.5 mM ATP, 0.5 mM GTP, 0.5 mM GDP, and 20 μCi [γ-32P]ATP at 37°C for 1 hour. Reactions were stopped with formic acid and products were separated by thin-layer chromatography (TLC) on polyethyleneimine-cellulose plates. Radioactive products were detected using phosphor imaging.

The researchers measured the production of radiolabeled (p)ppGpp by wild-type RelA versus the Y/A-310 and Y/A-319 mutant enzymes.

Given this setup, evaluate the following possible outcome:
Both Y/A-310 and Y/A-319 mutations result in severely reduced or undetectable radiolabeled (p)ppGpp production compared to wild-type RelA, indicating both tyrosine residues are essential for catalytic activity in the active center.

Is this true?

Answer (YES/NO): YES